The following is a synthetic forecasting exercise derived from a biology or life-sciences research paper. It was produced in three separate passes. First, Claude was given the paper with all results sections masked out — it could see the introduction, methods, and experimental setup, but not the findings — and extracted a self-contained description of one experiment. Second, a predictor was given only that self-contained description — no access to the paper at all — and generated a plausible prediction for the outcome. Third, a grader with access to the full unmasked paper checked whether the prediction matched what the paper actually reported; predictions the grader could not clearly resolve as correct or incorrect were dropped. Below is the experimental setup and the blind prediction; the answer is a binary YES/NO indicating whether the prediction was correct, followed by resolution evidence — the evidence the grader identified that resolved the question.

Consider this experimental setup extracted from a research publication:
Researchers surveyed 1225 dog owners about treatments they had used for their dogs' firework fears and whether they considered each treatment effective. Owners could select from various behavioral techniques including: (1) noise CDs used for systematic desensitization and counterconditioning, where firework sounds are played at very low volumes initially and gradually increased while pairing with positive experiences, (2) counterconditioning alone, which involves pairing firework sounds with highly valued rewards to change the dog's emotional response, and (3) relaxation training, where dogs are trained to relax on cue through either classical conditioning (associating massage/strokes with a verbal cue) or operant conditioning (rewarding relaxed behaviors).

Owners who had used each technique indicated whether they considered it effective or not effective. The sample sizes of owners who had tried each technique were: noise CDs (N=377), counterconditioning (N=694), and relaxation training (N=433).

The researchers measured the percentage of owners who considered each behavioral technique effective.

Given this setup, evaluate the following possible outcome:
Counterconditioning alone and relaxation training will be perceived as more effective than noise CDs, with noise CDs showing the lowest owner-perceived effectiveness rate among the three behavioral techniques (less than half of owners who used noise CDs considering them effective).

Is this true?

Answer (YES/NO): NO